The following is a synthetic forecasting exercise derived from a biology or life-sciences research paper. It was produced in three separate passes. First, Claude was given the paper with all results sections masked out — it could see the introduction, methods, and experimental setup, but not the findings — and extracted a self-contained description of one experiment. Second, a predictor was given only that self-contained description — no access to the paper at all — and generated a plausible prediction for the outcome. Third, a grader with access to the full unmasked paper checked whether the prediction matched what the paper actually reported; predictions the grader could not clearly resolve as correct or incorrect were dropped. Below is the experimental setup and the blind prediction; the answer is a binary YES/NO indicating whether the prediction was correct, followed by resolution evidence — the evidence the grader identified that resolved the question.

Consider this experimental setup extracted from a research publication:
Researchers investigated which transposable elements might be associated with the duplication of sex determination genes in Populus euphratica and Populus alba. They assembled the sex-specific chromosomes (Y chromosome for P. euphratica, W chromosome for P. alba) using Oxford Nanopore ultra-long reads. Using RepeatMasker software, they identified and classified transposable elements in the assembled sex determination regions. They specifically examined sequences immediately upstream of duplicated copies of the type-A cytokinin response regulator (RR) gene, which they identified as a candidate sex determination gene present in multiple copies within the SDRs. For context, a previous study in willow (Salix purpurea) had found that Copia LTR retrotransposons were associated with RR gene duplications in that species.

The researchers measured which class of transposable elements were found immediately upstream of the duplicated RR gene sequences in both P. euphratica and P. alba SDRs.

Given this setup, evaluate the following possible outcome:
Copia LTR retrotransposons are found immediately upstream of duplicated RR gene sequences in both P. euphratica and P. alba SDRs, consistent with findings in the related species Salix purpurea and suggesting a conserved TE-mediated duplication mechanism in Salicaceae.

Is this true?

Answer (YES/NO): NO